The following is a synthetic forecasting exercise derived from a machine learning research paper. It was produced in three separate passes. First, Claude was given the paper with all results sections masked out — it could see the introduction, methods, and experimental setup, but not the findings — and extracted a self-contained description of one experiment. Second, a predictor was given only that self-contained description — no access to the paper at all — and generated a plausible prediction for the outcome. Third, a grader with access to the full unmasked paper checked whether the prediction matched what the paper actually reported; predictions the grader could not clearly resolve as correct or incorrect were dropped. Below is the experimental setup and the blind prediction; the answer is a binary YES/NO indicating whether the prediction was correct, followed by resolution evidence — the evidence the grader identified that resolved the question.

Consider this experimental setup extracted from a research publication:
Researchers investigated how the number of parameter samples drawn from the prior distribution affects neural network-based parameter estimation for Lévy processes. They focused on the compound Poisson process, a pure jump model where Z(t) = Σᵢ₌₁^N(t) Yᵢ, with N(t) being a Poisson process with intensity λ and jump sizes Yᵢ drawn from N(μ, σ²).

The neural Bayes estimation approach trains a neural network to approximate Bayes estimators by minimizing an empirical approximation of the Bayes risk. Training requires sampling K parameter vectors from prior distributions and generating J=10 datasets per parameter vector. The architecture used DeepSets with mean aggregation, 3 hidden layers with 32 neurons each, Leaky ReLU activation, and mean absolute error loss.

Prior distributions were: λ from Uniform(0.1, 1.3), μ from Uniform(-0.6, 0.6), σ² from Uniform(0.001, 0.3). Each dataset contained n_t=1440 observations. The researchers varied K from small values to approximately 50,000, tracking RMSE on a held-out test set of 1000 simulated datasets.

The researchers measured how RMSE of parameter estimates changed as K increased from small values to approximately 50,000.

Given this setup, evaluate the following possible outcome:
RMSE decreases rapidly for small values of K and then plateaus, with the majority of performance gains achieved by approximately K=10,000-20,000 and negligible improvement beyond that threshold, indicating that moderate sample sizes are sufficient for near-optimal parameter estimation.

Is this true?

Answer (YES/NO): NO